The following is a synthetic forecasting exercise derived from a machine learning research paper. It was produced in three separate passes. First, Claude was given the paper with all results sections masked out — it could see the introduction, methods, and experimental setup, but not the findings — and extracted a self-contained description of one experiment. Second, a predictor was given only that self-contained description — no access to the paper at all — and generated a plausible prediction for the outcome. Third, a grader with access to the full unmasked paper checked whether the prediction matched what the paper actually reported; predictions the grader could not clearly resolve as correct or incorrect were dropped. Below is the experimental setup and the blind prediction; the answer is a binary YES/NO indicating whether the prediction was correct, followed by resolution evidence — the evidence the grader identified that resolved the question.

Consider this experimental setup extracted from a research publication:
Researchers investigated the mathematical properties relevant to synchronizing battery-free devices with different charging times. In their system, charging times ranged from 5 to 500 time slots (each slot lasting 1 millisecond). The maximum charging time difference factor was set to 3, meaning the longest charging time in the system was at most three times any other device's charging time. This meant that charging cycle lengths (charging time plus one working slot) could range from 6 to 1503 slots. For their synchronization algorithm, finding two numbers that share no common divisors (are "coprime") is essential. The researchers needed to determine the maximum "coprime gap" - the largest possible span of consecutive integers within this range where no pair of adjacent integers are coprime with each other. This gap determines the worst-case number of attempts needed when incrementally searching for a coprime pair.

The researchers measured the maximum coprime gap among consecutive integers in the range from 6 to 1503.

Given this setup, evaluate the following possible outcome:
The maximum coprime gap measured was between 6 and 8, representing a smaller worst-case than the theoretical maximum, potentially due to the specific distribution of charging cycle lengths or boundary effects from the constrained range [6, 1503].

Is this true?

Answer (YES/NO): NO